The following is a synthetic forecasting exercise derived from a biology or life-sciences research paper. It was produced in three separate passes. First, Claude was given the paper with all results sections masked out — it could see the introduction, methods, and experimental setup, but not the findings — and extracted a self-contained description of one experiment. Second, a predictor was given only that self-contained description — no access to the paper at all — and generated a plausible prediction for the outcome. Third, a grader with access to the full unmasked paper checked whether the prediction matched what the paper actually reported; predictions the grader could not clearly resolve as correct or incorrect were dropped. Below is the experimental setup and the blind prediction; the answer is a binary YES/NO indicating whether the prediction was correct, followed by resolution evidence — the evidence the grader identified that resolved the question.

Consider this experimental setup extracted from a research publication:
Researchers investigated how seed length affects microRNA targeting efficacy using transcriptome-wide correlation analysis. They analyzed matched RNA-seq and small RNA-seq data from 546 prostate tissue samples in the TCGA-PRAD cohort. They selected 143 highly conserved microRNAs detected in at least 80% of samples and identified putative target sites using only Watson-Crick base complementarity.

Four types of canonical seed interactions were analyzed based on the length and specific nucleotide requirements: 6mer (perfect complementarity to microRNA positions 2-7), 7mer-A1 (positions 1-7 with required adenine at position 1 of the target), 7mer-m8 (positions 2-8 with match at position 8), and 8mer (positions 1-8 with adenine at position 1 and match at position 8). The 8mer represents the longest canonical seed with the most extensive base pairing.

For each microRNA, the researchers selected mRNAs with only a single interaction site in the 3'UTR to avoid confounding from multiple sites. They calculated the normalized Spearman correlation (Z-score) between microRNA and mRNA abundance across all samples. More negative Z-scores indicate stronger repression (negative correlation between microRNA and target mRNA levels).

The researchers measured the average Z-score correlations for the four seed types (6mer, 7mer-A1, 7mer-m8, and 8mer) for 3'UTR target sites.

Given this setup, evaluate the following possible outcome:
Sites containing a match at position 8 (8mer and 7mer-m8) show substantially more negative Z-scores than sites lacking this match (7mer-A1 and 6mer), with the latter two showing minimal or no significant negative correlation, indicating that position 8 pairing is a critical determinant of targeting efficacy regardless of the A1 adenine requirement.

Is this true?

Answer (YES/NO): NO